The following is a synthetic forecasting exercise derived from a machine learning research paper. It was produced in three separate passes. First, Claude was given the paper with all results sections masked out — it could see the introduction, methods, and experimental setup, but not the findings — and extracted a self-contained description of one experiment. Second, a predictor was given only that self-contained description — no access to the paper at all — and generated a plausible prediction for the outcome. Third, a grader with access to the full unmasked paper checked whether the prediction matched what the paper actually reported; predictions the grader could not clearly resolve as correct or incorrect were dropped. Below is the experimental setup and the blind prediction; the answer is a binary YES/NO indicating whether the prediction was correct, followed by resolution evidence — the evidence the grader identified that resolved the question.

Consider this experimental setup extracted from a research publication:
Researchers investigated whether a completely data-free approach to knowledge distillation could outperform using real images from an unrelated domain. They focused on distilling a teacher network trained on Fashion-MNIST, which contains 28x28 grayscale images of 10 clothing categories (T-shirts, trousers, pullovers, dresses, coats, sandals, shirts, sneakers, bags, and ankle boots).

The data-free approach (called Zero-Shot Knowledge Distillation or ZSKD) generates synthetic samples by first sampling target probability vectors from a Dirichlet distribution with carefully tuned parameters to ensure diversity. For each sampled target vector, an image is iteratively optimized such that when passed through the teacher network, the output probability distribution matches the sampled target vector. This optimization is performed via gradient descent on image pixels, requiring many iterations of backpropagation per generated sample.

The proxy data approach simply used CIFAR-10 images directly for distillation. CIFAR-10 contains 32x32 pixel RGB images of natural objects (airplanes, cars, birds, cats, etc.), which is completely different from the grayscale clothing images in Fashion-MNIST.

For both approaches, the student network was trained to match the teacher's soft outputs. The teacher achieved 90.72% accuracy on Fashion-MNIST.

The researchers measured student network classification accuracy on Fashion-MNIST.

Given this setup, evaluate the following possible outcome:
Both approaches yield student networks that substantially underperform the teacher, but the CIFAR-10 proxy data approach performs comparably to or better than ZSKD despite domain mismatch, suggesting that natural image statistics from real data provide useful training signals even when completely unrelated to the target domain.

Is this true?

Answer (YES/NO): NO